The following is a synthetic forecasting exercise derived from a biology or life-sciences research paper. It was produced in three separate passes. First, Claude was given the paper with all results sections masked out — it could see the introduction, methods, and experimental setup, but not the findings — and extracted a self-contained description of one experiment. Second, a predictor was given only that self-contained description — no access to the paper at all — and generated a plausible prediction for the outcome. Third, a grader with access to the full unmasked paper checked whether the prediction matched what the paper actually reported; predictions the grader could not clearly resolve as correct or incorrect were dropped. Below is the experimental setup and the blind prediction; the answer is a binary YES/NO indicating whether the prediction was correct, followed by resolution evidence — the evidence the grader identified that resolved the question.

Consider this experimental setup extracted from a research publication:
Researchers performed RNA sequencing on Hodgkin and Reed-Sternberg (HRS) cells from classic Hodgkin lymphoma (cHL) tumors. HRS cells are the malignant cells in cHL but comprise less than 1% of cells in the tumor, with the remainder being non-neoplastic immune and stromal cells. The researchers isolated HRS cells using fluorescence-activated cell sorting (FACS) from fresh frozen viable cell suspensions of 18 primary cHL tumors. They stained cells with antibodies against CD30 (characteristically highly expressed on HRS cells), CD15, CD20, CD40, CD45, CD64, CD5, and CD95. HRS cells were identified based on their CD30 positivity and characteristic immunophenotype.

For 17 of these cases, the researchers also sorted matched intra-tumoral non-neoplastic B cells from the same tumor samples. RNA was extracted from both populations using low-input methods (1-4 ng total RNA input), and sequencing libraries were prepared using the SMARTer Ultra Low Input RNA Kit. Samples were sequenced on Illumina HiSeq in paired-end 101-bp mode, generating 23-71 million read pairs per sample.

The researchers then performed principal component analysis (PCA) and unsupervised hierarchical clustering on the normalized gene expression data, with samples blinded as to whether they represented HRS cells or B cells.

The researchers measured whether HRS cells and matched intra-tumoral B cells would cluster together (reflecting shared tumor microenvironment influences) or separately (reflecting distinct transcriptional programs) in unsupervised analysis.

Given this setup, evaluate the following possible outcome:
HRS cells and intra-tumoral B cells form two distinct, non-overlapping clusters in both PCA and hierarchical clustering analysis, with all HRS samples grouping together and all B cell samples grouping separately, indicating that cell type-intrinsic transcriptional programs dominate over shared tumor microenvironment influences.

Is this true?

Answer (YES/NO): YES